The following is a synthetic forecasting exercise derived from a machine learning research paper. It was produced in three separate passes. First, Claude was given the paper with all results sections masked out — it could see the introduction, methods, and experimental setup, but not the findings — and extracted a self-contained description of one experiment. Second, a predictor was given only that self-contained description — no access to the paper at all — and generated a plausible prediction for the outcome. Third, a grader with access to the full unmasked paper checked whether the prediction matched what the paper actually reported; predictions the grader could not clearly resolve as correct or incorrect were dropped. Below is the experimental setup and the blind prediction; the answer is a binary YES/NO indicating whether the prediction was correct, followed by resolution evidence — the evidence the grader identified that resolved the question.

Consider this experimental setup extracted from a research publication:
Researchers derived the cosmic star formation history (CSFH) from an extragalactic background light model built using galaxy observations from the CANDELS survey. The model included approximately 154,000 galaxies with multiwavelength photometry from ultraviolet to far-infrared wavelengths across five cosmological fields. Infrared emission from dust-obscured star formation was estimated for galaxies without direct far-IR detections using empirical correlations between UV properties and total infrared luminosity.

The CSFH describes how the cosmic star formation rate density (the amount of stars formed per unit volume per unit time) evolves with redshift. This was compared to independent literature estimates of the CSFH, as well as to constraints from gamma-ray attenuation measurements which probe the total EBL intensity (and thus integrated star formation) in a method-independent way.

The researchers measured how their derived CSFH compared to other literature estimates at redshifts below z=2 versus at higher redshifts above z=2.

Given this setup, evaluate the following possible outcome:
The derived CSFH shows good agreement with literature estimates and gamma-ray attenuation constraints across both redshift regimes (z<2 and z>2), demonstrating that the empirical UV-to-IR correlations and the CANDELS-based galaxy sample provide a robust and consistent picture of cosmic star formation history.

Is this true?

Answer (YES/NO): NO